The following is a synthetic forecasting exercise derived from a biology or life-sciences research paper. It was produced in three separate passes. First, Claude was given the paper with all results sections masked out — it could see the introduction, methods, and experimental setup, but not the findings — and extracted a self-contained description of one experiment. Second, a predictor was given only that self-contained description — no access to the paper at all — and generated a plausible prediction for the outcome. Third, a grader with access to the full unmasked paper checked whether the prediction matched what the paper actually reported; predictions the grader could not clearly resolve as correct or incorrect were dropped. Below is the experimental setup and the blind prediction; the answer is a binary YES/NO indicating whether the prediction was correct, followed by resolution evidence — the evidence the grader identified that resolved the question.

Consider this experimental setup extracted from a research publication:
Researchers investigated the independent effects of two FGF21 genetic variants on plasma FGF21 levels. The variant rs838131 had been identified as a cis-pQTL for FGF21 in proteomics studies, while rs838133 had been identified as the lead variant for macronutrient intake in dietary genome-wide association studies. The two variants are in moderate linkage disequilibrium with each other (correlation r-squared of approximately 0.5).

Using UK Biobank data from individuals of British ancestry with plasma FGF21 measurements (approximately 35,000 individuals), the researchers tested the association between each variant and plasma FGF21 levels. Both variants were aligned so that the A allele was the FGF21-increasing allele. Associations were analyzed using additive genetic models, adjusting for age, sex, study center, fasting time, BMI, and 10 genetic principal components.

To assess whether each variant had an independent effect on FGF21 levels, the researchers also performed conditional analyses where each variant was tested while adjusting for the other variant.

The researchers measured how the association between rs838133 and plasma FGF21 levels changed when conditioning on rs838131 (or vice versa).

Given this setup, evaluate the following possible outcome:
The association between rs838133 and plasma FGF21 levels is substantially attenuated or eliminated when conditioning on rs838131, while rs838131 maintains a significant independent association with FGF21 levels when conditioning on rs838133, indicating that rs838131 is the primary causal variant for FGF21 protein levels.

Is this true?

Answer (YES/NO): YES